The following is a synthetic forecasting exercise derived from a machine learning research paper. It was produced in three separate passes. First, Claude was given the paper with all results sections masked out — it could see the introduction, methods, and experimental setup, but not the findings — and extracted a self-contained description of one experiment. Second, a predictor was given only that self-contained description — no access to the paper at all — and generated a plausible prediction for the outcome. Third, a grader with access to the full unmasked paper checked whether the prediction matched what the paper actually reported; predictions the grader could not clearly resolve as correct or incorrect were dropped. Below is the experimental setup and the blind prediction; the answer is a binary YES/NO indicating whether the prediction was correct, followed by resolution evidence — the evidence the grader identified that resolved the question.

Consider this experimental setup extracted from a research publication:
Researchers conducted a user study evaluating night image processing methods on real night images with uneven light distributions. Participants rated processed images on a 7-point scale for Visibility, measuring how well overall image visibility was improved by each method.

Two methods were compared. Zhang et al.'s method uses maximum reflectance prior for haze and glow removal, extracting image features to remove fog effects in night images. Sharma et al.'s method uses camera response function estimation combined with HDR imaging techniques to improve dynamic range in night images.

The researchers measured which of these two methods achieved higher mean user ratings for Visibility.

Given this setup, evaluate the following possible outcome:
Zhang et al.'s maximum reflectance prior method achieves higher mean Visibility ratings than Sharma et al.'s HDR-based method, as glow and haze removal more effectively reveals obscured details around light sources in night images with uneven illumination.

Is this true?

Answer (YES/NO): YES